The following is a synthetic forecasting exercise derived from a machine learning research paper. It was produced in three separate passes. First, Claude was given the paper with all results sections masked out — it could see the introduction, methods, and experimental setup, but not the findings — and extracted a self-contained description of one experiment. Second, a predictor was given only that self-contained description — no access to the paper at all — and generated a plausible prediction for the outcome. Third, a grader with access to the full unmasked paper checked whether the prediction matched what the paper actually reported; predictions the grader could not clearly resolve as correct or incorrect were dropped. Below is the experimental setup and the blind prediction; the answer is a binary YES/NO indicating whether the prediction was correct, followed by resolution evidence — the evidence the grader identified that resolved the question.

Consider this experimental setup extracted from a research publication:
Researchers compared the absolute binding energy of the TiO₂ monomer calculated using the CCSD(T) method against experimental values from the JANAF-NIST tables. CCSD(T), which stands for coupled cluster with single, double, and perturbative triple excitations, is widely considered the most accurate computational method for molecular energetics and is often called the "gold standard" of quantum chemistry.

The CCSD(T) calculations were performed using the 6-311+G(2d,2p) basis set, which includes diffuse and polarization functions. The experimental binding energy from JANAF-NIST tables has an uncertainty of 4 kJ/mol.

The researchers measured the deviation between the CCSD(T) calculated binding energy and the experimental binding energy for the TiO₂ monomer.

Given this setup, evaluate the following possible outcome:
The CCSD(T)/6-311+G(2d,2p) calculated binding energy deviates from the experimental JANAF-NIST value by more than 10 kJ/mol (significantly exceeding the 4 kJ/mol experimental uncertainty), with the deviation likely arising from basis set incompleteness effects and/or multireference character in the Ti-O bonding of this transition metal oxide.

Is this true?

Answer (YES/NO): YES